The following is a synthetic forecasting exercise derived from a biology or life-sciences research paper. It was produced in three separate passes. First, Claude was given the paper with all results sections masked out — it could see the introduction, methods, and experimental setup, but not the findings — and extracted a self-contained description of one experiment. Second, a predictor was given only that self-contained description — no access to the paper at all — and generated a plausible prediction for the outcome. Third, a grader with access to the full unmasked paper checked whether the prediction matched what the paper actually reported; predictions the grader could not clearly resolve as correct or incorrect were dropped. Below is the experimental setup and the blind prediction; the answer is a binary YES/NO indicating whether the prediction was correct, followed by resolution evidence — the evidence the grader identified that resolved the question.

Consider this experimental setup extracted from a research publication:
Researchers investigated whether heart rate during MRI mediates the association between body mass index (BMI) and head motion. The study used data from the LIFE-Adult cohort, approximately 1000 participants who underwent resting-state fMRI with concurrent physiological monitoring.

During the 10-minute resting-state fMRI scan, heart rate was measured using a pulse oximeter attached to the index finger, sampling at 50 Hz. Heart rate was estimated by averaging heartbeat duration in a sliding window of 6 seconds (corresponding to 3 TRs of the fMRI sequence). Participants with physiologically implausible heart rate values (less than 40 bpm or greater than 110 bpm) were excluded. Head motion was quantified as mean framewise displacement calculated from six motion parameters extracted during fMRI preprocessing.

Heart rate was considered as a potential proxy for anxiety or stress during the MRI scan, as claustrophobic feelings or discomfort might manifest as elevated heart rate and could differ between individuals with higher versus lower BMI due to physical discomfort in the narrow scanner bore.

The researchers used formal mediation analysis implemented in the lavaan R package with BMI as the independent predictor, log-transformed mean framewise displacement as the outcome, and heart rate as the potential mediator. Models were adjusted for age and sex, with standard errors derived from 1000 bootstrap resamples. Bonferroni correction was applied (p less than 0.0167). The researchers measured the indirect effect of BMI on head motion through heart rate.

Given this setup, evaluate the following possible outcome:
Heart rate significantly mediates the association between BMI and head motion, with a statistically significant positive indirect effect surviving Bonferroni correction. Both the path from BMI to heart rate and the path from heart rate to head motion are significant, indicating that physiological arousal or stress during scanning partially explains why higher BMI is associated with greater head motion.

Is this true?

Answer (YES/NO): NO